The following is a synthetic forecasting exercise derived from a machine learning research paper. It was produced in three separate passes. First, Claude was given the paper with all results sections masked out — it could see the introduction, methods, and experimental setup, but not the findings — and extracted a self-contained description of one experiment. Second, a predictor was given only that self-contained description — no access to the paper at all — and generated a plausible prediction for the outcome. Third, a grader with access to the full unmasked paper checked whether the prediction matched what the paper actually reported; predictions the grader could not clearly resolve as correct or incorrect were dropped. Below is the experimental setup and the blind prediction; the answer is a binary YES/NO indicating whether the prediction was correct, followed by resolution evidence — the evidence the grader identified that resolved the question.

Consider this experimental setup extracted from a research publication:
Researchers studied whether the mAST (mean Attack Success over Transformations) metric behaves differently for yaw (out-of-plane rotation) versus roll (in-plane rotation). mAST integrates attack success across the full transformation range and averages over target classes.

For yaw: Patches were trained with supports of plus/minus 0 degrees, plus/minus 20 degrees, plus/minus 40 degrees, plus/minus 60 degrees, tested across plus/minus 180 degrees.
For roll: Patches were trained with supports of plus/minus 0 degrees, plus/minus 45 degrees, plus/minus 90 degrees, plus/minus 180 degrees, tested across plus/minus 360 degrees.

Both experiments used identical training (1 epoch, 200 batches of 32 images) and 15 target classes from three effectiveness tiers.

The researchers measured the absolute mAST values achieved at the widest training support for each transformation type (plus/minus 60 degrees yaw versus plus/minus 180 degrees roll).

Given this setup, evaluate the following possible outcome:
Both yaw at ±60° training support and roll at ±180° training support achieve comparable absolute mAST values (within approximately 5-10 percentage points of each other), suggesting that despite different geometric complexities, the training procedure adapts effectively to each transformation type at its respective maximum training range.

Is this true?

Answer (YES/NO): NO